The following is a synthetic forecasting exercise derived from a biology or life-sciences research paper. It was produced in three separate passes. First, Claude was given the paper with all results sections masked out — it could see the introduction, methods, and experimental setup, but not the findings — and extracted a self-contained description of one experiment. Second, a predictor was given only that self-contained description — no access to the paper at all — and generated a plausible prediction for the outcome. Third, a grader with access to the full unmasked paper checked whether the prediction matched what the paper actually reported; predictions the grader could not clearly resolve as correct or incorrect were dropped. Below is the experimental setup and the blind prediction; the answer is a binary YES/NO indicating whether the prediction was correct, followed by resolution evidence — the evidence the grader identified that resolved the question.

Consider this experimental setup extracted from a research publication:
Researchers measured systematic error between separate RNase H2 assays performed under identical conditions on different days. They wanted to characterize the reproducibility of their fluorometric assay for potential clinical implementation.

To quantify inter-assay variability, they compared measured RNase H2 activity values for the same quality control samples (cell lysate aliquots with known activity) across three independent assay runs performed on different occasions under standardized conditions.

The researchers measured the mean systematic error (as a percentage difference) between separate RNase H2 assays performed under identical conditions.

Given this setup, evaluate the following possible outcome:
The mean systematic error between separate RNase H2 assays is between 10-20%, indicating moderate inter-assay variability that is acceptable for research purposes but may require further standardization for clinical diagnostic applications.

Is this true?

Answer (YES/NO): NO